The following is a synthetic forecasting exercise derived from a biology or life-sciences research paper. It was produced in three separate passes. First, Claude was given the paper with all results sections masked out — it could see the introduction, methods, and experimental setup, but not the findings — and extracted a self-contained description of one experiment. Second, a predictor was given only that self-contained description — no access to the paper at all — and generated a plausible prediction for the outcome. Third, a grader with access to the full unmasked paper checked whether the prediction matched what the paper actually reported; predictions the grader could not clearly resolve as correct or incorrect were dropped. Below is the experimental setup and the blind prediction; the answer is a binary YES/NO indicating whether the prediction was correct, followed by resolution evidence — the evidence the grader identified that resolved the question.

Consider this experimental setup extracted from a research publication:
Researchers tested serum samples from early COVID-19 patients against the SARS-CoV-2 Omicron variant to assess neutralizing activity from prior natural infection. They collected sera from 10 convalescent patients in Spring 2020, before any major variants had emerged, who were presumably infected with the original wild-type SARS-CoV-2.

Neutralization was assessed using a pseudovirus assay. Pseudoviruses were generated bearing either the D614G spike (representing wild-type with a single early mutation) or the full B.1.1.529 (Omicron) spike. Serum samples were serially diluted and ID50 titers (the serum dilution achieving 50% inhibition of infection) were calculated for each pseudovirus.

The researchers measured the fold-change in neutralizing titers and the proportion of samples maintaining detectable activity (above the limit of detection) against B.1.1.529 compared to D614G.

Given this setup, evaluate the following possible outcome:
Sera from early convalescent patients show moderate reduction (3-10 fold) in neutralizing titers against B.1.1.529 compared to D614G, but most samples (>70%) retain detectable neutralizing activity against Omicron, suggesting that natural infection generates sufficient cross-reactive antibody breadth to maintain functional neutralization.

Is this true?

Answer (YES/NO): NO